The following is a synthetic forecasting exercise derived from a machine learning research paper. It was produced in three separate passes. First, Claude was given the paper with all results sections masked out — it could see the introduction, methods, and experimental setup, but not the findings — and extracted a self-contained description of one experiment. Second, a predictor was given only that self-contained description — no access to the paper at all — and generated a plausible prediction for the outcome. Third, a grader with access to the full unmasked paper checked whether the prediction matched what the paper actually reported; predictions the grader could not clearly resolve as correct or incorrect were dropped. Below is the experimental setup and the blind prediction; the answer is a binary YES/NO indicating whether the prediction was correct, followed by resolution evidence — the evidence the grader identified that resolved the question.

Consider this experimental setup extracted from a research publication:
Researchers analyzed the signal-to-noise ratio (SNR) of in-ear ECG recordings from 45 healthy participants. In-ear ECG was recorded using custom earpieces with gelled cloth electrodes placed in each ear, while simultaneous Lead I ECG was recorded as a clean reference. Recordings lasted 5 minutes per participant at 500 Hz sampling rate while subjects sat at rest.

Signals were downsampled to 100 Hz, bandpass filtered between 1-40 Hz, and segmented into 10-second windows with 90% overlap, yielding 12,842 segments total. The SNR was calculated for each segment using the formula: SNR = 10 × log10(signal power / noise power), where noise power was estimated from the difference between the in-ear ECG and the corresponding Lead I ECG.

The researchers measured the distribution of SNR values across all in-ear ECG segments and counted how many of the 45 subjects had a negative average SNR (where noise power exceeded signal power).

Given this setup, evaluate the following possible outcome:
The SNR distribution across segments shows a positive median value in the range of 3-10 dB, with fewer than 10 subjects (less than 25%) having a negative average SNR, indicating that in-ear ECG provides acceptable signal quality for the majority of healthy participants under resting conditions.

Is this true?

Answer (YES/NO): NO